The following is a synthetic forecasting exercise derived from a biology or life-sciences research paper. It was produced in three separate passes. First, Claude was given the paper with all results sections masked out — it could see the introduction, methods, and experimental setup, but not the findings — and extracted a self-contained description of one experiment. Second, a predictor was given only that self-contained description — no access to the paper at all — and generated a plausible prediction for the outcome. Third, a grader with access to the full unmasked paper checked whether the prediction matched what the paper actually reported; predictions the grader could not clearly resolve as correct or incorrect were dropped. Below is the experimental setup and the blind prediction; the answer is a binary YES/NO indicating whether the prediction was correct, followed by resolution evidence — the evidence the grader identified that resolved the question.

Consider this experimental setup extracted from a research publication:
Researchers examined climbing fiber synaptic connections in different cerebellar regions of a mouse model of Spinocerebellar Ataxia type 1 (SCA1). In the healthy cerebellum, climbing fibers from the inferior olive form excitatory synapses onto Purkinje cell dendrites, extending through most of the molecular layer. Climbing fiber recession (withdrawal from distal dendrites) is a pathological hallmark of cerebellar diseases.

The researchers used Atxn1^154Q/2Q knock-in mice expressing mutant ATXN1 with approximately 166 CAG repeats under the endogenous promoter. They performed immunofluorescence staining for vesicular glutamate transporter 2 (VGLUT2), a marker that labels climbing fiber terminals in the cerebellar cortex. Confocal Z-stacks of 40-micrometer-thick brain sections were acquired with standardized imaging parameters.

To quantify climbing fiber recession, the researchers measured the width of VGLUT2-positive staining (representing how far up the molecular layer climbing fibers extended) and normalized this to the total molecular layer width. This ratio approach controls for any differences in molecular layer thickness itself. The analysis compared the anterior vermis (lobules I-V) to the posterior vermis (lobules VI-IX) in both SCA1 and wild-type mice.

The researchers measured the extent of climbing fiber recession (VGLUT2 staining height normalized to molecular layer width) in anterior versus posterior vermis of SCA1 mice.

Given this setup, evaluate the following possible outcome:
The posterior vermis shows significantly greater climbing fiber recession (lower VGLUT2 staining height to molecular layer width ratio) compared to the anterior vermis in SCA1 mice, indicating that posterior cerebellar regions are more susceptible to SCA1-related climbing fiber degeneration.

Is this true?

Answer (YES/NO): YES